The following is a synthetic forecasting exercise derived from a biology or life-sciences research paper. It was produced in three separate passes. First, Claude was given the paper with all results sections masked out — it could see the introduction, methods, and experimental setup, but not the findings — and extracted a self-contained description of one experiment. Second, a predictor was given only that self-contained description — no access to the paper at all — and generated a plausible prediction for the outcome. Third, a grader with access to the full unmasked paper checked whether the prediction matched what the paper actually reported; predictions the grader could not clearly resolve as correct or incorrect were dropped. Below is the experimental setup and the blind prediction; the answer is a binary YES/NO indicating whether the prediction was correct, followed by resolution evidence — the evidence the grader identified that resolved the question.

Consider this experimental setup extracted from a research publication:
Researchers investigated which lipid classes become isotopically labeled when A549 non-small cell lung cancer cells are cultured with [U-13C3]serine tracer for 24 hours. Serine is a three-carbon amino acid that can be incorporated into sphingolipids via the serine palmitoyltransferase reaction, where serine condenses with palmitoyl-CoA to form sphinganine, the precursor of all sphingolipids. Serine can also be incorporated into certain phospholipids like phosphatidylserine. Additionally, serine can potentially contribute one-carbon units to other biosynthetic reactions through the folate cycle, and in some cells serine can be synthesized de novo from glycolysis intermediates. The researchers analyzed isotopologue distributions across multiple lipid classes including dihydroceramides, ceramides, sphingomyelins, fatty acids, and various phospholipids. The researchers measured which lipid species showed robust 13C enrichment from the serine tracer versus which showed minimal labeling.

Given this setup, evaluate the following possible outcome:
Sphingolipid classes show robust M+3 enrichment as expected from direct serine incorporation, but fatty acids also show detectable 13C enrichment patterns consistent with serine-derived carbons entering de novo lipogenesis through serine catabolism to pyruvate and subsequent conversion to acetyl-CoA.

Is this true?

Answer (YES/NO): NO